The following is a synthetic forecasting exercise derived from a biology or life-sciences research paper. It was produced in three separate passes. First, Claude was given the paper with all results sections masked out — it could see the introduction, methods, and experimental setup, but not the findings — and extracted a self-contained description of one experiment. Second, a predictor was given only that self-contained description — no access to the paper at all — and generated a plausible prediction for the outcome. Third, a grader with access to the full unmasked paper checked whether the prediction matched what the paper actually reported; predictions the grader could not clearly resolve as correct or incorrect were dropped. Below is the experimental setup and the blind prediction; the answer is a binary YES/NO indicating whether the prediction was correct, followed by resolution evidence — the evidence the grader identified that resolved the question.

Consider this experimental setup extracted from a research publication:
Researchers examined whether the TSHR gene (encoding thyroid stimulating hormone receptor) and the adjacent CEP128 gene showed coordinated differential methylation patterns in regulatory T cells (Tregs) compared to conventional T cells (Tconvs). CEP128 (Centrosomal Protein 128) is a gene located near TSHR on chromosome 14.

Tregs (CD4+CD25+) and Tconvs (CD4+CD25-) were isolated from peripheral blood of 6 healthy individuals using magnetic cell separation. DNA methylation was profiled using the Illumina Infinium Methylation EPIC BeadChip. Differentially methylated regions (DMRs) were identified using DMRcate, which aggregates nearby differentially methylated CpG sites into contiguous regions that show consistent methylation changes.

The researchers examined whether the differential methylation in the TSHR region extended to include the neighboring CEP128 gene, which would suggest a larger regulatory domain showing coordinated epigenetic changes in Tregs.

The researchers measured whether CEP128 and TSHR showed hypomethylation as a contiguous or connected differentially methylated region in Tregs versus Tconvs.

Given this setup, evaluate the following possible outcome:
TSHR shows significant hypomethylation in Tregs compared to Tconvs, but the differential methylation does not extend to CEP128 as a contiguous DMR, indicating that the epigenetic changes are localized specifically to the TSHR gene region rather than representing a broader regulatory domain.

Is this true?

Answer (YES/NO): NO